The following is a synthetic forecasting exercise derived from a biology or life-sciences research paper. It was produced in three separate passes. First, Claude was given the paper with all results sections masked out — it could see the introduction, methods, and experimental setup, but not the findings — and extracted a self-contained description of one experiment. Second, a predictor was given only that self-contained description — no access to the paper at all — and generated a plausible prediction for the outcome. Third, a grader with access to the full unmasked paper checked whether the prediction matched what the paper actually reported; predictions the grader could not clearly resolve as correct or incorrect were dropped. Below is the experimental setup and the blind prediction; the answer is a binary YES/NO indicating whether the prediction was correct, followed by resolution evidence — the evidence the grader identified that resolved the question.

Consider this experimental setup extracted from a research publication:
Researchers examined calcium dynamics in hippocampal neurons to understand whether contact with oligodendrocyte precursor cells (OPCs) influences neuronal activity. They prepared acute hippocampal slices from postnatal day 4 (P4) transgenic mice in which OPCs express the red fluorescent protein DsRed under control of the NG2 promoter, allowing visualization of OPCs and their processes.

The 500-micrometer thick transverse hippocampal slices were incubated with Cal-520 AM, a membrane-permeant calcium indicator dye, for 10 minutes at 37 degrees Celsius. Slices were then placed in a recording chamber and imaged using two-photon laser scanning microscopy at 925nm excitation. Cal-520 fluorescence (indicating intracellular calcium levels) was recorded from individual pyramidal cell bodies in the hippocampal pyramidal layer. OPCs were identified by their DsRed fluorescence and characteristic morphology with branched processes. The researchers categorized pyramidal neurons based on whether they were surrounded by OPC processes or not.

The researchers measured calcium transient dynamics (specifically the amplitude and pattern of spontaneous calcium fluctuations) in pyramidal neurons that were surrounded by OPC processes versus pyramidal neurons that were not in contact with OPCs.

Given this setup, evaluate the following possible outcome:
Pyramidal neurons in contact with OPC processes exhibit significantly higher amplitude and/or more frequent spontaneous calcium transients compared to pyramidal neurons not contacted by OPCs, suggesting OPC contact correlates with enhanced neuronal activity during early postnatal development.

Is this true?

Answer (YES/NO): NO